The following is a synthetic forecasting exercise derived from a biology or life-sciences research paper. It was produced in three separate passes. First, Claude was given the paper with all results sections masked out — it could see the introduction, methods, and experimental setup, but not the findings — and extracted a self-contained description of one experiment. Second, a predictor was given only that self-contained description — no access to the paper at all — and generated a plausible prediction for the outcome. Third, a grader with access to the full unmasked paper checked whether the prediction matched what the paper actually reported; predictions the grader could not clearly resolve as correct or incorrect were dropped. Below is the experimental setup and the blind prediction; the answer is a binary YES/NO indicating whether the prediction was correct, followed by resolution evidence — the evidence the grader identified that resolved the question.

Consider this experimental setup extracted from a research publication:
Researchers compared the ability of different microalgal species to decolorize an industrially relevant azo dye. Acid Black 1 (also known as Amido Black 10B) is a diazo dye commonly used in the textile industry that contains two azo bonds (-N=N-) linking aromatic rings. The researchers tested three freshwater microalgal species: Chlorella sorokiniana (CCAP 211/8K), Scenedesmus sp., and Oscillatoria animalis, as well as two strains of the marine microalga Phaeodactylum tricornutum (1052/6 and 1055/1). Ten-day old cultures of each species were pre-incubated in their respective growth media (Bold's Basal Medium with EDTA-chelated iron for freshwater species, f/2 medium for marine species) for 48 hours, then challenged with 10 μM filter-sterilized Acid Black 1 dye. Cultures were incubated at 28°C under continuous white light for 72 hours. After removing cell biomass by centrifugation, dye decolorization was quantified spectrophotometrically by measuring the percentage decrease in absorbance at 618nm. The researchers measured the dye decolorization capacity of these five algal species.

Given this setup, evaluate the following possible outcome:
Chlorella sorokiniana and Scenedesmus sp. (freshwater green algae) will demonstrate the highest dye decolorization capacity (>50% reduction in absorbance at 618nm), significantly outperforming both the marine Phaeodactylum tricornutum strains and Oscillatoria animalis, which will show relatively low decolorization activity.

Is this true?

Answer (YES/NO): NO